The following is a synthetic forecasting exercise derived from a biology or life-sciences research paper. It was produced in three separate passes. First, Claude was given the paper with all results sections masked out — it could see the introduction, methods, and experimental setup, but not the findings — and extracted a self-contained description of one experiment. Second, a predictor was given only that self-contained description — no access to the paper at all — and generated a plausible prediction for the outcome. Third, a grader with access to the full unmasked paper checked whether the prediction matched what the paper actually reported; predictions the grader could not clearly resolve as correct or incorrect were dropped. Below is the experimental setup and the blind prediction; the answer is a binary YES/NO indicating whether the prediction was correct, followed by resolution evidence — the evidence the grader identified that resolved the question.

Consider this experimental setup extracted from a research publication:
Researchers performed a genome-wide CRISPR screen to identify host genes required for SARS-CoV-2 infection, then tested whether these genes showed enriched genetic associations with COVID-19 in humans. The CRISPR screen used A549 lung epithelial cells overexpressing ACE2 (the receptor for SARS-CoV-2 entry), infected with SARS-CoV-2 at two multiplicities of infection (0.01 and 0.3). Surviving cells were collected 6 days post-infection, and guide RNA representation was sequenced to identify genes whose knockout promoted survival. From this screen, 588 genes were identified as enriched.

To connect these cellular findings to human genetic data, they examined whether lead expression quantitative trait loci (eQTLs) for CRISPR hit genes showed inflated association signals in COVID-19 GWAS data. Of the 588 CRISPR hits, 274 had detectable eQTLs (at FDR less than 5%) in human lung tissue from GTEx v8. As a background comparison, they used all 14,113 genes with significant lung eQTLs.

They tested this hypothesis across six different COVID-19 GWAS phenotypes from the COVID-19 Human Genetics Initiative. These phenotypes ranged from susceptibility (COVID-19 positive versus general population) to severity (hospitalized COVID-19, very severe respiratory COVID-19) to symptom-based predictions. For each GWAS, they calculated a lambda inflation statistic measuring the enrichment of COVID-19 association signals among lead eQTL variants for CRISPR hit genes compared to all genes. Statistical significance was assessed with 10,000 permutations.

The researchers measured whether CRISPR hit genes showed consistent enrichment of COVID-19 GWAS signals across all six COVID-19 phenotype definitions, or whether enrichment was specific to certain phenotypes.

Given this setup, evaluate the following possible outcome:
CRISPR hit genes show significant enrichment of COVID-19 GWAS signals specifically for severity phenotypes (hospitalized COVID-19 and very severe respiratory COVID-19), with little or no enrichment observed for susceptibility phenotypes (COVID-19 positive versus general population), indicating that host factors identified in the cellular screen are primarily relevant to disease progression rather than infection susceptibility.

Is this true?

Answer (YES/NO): NO